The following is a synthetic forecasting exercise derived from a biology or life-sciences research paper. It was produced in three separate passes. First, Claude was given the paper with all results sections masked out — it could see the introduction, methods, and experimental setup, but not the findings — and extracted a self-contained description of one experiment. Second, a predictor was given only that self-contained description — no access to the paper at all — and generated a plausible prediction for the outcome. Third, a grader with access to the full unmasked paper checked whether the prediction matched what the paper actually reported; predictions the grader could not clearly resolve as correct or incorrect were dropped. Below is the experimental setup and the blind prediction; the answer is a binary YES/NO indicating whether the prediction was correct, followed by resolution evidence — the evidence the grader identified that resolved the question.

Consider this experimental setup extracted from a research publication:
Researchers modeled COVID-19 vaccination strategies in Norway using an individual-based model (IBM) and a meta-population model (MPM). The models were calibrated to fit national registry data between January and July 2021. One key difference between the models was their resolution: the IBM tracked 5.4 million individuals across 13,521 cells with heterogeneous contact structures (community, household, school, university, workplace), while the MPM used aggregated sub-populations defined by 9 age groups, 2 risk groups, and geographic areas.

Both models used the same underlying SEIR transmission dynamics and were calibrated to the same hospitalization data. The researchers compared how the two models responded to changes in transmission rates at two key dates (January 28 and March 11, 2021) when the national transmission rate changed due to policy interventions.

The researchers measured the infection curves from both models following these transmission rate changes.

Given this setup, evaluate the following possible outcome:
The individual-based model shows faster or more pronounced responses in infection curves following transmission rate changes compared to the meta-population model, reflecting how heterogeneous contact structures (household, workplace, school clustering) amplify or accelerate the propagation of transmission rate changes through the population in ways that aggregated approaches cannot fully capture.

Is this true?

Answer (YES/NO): NO